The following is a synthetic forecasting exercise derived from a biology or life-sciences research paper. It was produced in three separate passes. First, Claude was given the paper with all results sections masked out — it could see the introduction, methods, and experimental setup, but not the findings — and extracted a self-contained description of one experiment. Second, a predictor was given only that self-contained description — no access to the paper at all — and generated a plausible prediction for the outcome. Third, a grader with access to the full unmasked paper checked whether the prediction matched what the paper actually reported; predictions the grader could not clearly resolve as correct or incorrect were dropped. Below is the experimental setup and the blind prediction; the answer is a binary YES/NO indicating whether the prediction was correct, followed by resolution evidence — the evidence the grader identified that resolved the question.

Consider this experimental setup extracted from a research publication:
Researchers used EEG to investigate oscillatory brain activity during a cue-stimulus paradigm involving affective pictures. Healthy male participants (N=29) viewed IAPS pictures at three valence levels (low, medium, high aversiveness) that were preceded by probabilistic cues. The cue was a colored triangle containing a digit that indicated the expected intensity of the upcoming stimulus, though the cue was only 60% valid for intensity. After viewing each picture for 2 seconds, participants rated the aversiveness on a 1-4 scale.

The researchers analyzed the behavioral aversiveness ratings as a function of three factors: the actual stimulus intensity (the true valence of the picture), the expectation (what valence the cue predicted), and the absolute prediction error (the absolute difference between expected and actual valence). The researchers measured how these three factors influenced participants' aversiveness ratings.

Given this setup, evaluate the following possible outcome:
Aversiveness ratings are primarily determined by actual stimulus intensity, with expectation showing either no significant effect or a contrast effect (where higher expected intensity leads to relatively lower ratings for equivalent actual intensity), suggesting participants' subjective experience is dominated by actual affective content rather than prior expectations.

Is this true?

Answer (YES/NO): YES